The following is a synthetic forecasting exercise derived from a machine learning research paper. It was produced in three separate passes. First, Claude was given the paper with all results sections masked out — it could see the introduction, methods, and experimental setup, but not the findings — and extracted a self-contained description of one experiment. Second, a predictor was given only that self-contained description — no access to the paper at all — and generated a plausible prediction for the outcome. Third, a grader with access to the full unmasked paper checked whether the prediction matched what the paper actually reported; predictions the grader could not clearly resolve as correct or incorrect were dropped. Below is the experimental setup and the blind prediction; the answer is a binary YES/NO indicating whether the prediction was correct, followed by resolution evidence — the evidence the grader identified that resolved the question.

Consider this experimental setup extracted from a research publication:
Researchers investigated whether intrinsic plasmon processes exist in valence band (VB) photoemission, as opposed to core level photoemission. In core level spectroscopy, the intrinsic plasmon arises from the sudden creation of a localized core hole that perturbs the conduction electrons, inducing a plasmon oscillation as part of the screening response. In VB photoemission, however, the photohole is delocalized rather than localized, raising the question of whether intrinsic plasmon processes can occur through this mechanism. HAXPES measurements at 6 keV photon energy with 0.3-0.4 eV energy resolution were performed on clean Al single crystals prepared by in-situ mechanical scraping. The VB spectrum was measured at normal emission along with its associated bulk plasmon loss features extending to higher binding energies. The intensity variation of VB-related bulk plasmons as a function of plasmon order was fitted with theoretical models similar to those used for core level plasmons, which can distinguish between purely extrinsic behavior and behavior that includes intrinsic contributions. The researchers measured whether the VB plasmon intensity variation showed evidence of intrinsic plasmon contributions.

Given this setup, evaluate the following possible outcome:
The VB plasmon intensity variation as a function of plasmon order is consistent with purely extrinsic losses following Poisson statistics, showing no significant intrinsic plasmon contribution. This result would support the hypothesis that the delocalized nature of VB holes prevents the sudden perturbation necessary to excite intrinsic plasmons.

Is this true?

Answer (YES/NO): NO